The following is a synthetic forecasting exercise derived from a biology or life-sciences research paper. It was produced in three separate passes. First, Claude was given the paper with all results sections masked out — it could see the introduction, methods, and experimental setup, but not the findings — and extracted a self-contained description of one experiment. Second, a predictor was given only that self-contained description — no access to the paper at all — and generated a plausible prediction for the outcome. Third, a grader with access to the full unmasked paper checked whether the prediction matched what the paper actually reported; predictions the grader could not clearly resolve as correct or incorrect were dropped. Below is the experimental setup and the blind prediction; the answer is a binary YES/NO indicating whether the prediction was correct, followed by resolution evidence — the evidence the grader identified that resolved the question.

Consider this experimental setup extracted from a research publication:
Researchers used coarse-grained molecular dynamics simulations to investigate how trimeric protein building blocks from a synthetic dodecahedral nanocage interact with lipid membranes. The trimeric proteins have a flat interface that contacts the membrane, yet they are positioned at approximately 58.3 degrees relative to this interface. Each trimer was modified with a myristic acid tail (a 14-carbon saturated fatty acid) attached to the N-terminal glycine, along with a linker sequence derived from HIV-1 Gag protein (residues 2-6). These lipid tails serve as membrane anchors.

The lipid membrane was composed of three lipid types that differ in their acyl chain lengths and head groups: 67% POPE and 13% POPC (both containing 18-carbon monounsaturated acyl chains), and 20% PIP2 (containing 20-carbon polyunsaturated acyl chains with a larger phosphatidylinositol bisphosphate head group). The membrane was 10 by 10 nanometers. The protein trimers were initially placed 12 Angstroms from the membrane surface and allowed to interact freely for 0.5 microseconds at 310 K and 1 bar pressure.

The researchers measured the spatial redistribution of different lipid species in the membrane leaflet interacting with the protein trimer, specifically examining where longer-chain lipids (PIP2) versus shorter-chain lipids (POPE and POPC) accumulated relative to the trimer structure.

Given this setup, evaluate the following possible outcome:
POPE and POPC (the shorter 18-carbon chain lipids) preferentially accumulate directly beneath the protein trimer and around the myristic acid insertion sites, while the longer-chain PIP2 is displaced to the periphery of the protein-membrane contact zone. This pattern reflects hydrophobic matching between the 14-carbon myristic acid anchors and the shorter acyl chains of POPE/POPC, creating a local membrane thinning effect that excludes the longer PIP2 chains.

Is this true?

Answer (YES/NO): NO